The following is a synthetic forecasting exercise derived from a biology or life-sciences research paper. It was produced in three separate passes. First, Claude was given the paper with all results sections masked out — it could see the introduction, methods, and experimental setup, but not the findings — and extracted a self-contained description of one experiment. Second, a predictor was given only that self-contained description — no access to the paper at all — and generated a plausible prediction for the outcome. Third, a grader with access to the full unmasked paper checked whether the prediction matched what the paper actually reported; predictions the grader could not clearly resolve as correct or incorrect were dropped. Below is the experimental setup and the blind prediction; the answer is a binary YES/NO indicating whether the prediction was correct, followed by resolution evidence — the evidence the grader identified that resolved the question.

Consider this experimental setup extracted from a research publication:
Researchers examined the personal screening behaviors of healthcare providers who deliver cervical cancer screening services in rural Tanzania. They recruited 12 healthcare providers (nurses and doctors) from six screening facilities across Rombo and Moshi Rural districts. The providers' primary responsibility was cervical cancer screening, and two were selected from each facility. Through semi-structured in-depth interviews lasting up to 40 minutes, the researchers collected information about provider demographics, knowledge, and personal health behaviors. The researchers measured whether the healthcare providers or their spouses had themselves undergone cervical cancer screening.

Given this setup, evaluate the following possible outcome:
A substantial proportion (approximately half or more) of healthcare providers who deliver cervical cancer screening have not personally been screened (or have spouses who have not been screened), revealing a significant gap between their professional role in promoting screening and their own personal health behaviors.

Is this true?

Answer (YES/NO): YES